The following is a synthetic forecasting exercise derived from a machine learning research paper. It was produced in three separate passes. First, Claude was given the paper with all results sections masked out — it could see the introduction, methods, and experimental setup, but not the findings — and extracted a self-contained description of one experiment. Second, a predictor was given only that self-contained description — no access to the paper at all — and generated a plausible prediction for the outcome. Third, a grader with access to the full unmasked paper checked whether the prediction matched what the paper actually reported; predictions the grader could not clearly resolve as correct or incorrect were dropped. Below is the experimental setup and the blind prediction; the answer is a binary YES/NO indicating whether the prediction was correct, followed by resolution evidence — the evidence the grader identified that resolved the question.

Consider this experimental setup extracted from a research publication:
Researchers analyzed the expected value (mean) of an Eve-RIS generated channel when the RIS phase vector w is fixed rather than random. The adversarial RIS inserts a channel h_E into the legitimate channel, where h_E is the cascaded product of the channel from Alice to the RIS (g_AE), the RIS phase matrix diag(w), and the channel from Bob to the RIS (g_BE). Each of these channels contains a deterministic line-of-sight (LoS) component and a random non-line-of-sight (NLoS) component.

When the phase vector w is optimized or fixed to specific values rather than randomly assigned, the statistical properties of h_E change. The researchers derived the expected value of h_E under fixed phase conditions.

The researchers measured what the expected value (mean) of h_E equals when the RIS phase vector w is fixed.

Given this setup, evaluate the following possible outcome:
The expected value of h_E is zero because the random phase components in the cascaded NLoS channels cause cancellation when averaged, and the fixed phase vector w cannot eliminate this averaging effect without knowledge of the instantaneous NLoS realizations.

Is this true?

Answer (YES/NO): NO